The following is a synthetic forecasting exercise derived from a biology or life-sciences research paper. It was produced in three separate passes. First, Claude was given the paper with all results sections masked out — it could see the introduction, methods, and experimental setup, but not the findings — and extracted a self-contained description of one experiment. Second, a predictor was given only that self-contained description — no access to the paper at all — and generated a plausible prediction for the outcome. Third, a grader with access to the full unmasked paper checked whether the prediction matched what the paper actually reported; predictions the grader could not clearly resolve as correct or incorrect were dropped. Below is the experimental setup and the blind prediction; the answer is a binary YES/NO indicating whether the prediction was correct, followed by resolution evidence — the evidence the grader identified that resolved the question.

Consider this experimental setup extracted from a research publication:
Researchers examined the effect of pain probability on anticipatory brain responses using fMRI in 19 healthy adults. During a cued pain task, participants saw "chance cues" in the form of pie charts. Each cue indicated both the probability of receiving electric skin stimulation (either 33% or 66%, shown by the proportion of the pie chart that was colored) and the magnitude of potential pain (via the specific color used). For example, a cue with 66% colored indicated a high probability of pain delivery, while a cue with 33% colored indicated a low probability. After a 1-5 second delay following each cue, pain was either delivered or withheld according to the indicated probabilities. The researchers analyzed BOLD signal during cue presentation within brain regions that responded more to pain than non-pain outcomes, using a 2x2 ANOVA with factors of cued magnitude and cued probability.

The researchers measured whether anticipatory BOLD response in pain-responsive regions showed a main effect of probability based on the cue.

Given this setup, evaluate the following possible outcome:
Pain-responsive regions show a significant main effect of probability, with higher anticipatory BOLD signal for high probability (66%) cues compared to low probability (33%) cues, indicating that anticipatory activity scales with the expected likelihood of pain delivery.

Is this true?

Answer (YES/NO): NO